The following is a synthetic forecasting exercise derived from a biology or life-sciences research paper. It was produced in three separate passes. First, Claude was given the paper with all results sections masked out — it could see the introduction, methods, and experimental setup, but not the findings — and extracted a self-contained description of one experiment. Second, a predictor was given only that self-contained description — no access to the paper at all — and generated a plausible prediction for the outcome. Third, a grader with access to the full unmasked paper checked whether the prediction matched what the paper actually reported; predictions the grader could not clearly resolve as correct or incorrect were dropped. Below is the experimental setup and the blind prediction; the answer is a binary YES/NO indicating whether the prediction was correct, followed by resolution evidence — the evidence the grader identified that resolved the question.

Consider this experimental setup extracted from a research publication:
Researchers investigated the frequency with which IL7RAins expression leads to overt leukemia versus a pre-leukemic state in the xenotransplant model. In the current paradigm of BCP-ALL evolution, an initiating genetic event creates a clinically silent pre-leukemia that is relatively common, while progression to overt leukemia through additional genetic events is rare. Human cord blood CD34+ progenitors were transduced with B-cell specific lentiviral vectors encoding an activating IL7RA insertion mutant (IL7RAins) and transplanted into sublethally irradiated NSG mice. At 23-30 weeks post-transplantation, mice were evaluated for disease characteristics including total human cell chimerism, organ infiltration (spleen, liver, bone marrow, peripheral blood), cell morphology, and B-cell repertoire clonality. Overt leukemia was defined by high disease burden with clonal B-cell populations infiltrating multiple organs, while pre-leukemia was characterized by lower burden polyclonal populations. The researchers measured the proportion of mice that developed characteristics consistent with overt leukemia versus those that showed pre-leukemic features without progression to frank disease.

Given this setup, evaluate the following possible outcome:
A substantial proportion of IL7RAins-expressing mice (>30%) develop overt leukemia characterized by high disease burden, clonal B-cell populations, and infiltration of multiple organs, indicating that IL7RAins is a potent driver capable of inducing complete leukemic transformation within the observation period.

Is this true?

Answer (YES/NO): NO